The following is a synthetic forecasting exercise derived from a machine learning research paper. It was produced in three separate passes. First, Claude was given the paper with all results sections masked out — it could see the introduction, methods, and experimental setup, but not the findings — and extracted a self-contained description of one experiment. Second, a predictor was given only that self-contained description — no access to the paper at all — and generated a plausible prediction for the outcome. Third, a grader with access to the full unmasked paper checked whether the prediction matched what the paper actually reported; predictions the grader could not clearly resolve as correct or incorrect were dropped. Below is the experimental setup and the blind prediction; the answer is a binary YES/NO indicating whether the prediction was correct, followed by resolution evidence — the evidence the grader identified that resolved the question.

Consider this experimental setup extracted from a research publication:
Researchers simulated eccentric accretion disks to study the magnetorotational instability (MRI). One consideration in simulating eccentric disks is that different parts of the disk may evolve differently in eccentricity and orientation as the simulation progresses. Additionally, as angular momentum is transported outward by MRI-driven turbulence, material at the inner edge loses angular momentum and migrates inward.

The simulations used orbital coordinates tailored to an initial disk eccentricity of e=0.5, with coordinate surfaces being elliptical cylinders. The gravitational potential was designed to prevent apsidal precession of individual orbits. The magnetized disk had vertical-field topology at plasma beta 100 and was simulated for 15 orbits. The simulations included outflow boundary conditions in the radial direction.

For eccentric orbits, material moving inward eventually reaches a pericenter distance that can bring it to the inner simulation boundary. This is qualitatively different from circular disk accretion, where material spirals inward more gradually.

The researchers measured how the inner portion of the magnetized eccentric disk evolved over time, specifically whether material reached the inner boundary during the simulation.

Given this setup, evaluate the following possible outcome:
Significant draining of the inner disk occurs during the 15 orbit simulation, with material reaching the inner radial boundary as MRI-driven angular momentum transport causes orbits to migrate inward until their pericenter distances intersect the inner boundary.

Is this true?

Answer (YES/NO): YES